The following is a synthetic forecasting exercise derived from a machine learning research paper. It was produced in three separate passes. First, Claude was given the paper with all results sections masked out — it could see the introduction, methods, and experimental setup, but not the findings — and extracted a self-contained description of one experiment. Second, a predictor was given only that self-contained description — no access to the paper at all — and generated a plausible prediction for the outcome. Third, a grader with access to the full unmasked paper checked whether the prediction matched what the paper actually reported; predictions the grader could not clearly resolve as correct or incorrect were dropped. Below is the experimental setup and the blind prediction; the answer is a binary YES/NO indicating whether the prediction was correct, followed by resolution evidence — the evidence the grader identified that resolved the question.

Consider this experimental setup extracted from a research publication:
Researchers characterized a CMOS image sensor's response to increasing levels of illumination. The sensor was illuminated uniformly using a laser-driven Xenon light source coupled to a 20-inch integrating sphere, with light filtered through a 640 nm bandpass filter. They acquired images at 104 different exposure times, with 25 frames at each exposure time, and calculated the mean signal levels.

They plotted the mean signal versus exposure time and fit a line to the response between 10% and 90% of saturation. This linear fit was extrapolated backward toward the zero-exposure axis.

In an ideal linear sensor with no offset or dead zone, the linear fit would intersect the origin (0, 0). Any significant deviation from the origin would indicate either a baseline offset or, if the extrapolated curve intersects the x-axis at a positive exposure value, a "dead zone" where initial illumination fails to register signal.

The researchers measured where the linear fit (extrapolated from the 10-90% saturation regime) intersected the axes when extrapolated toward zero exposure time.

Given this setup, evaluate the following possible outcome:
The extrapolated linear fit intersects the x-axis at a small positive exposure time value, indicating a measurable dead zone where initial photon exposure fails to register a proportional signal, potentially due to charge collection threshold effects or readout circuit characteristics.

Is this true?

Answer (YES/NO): YES